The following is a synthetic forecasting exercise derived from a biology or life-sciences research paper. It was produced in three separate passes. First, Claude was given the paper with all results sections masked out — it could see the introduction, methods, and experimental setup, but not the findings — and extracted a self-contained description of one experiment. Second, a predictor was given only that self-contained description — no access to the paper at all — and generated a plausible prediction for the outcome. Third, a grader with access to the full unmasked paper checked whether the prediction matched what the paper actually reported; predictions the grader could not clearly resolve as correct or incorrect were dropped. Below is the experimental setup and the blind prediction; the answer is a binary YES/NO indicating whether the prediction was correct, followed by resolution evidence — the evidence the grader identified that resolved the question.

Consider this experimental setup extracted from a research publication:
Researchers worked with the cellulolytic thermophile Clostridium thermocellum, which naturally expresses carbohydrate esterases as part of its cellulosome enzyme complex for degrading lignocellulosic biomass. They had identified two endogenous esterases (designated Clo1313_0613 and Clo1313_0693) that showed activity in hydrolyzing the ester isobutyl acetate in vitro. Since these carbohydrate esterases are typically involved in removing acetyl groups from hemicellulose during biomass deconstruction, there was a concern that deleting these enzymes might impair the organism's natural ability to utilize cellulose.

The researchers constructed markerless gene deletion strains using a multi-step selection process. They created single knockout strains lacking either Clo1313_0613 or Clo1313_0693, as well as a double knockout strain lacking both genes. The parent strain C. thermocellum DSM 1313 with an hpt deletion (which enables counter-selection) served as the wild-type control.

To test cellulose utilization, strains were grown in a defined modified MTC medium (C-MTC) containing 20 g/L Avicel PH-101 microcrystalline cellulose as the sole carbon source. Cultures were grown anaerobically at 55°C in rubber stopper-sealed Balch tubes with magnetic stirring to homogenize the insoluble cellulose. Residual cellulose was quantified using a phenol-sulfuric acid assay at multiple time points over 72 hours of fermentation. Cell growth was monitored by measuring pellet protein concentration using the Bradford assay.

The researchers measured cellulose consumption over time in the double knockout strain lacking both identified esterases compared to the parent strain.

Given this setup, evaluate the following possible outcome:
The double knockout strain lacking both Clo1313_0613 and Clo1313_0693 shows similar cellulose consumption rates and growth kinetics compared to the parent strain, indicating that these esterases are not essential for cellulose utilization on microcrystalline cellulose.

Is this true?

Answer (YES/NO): NO